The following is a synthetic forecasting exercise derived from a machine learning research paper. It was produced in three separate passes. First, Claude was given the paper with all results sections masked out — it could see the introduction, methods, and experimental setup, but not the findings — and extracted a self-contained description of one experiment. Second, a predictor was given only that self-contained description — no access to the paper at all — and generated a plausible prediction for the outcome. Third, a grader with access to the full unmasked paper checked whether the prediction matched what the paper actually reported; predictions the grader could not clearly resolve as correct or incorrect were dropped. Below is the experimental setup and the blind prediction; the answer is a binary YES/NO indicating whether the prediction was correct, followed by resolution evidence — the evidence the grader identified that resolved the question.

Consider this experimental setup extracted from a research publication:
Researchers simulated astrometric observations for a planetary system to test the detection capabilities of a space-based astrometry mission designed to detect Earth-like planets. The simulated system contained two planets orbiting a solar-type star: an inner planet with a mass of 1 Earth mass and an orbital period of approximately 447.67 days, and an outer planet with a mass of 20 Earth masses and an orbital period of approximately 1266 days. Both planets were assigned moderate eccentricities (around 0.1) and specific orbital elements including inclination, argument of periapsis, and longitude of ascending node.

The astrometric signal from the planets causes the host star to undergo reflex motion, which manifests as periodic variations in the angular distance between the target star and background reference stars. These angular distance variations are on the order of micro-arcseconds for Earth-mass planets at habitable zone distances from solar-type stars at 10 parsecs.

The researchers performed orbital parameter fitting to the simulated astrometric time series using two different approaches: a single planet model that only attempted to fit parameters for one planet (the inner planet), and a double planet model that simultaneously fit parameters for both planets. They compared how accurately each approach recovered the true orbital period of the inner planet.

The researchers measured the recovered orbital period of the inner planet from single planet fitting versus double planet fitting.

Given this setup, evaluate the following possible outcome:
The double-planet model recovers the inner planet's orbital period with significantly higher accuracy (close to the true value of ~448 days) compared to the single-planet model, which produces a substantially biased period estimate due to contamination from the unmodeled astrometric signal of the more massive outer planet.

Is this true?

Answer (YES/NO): YES